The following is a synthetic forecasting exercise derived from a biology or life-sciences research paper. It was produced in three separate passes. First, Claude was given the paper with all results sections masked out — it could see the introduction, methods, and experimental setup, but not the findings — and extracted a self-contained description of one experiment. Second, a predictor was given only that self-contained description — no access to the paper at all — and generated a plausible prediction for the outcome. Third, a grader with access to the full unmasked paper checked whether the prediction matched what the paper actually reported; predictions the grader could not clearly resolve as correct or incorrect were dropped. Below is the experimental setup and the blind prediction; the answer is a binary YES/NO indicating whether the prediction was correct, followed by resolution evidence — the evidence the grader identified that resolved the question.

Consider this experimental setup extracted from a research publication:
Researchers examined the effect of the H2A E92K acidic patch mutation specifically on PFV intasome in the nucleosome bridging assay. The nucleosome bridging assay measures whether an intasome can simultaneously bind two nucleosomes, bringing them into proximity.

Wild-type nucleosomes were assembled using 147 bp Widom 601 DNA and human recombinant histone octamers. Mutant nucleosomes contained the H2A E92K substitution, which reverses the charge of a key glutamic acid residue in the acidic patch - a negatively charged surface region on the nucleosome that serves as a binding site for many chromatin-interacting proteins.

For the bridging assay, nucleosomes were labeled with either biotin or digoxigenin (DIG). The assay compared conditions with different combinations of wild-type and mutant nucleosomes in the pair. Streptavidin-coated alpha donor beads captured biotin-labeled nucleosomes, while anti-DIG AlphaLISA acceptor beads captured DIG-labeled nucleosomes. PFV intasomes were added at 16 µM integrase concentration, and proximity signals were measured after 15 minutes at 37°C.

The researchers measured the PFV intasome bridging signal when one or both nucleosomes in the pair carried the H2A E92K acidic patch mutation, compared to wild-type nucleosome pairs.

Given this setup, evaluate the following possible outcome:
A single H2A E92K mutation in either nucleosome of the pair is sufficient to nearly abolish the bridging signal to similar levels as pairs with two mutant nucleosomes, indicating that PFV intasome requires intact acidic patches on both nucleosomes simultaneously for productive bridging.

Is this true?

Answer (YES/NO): NO